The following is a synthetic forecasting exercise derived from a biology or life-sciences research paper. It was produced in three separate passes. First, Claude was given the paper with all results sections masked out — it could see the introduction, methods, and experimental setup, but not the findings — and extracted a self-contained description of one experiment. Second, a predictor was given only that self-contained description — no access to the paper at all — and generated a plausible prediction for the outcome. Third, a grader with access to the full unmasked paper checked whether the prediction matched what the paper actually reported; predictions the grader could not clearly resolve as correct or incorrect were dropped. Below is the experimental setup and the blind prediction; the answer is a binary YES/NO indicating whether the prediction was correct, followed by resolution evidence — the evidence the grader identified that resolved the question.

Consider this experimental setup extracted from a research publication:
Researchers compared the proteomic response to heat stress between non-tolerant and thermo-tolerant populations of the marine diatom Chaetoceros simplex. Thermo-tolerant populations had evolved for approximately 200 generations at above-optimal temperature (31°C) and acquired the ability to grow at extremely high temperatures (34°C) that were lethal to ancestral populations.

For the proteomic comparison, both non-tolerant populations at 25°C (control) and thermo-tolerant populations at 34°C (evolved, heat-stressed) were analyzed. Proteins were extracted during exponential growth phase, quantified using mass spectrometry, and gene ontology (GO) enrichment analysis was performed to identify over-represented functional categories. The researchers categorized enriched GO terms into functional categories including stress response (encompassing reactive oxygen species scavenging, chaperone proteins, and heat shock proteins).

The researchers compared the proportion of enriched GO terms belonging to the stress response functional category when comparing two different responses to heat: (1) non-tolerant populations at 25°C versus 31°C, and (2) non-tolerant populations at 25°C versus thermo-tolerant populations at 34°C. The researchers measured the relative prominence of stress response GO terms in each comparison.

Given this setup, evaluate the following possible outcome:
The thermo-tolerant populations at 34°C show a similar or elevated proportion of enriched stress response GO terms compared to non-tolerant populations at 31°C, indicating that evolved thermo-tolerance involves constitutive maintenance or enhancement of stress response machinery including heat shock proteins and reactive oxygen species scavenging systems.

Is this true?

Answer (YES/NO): NO